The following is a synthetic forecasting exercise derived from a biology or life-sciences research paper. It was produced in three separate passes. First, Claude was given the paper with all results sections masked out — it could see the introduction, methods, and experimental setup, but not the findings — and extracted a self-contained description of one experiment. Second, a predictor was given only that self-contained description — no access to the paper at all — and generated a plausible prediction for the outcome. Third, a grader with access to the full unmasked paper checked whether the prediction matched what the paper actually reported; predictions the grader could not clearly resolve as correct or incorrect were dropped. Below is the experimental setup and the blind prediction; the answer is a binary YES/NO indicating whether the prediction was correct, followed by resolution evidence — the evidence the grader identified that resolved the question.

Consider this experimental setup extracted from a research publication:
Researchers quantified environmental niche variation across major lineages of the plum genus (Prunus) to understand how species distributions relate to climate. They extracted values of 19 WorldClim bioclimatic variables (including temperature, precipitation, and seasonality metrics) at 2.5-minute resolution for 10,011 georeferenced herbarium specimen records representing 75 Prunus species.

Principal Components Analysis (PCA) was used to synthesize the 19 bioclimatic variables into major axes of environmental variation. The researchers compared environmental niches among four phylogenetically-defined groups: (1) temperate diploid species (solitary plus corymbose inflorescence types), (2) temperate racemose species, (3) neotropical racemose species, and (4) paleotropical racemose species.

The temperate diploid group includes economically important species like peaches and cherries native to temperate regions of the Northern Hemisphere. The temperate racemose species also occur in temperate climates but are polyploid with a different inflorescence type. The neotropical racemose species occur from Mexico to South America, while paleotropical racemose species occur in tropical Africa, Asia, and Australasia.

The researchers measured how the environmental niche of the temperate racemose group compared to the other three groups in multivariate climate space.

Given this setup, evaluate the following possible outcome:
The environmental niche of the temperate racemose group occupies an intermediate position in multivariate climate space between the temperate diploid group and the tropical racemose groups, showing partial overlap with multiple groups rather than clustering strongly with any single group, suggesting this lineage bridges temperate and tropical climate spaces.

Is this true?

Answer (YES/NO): YES